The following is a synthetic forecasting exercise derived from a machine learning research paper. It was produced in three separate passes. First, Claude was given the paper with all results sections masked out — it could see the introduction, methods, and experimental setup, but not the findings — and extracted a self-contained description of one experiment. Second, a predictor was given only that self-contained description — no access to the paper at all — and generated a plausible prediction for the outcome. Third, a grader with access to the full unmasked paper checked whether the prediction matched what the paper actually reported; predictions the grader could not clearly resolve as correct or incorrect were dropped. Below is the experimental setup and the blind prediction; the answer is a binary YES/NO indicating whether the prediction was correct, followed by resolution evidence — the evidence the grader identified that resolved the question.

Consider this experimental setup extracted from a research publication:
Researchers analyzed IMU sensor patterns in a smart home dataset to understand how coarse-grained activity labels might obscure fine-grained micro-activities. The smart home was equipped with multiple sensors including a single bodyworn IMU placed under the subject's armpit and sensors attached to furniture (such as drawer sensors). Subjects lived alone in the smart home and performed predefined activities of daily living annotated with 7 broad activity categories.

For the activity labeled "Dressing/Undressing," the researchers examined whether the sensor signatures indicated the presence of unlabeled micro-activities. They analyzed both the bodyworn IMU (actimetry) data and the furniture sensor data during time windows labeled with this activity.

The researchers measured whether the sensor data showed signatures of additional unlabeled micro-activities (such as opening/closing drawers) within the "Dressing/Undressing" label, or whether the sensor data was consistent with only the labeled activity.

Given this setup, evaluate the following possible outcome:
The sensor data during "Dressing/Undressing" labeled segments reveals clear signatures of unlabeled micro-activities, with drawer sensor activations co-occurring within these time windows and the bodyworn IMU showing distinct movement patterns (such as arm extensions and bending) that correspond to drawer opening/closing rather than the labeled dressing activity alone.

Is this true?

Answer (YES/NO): YES